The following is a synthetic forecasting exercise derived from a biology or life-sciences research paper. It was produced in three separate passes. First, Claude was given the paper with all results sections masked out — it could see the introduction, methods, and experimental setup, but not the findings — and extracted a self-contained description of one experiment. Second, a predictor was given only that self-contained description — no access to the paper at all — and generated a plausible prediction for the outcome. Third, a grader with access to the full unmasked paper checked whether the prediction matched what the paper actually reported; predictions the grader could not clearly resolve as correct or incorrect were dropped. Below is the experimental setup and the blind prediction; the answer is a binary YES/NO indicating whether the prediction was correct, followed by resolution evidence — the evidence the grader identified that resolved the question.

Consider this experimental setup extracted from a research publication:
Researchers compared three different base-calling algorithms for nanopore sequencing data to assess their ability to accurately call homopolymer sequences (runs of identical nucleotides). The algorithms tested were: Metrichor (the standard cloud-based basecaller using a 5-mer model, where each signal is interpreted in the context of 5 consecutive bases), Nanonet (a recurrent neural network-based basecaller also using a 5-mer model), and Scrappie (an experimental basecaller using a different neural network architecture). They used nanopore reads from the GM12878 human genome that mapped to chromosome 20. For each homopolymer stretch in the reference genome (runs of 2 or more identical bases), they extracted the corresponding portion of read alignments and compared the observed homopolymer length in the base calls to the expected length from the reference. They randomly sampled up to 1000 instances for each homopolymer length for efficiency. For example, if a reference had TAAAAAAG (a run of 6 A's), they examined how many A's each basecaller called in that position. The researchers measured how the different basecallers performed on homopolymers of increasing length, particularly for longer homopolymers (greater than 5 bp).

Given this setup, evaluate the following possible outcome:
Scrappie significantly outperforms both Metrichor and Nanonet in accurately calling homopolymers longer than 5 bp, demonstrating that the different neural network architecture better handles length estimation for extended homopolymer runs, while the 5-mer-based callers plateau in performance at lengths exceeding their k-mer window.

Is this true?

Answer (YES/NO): YES